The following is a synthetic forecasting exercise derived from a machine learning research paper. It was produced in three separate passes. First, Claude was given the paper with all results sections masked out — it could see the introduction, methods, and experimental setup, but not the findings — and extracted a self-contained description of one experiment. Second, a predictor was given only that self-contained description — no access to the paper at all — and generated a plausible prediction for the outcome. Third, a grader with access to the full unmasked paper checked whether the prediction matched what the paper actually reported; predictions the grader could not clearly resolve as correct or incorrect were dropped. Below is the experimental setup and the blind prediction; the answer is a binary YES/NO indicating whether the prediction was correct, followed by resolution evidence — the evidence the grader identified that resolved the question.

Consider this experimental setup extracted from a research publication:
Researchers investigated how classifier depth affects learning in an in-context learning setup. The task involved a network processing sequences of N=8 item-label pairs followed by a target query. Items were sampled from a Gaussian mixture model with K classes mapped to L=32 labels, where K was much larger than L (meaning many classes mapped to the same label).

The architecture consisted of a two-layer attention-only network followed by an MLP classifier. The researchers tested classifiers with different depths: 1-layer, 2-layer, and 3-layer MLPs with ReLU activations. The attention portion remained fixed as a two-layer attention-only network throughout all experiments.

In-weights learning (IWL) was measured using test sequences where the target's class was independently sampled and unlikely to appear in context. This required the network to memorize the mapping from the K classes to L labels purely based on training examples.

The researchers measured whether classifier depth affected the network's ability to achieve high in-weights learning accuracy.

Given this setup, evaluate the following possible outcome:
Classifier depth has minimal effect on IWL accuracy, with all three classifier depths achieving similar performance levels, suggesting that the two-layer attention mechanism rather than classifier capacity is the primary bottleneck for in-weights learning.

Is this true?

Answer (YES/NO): NO